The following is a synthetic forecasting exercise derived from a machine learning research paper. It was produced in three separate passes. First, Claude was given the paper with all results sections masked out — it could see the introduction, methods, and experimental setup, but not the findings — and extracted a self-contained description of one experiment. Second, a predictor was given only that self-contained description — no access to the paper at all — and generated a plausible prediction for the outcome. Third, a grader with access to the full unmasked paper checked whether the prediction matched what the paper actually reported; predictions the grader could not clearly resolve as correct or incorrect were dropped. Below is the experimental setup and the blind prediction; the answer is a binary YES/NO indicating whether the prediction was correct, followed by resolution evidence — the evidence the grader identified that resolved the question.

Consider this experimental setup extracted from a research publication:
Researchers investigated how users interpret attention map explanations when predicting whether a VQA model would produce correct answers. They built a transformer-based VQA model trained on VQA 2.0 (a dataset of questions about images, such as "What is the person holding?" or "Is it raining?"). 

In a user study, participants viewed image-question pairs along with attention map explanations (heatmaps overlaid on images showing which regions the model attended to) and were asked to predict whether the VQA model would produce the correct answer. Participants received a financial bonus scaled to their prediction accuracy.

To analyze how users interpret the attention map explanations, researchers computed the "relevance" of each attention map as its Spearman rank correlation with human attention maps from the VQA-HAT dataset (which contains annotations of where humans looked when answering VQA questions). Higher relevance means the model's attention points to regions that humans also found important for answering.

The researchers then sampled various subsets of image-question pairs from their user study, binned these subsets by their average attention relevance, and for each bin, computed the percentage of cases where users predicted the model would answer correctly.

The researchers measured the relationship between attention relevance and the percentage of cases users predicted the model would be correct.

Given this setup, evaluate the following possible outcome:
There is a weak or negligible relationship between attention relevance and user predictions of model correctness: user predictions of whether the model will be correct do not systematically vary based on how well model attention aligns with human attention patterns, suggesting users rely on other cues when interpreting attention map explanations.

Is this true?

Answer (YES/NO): NO